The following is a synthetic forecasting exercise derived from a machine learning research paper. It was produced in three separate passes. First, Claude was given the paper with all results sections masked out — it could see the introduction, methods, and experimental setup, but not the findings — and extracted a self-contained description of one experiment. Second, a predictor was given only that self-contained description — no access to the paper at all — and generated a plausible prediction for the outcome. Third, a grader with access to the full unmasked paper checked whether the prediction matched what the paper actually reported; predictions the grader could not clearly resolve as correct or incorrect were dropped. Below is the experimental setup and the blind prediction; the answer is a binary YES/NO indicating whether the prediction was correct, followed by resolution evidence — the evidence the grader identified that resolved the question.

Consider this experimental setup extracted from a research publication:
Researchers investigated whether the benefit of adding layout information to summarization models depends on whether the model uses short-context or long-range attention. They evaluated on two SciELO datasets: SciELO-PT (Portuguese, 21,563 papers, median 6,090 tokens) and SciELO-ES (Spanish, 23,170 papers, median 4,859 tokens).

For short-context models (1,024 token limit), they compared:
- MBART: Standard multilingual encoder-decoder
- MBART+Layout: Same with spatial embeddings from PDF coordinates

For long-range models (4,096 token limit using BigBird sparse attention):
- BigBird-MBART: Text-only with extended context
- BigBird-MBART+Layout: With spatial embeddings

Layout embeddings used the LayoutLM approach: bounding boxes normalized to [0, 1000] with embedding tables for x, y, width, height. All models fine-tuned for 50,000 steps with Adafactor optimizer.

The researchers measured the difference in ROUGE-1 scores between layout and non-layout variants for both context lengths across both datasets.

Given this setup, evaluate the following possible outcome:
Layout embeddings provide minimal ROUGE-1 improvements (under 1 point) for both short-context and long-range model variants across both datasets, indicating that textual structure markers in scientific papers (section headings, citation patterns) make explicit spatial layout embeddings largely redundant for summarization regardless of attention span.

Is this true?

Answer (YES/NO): NO